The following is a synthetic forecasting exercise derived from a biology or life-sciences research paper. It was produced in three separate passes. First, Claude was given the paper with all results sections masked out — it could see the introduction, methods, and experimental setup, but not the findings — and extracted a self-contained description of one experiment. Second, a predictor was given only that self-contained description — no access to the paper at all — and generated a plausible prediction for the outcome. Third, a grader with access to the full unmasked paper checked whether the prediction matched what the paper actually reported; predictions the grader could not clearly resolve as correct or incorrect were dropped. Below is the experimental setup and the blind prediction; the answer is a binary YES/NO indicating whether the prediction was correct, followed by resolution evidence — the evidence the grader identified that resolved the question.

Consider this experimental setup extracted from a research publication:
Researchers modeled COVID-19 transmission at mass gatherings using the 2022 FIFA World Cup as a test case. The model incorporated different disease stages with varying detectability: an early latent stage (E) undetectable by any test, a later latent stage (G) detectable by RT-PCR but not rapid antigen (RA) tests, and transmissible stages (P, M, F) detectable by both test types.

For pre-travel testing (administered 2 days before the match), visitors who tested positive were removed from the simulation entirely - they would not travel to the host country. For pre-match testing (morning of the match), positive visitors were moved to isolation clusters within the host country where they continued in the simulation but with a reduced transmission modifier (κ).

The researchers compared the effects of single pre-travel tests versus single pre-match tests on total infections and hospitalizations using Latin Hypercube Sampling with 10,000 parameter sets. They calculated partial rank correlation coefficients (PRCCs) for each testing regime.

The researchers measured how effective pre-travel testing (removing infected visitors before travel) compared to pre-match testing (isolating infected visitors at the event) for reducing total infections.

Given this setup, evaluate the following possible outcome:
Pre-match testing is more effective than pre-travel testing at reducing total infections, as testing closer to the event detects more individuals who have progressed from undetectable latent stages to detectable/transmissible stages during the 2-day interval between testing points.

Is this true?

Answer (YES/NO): YES